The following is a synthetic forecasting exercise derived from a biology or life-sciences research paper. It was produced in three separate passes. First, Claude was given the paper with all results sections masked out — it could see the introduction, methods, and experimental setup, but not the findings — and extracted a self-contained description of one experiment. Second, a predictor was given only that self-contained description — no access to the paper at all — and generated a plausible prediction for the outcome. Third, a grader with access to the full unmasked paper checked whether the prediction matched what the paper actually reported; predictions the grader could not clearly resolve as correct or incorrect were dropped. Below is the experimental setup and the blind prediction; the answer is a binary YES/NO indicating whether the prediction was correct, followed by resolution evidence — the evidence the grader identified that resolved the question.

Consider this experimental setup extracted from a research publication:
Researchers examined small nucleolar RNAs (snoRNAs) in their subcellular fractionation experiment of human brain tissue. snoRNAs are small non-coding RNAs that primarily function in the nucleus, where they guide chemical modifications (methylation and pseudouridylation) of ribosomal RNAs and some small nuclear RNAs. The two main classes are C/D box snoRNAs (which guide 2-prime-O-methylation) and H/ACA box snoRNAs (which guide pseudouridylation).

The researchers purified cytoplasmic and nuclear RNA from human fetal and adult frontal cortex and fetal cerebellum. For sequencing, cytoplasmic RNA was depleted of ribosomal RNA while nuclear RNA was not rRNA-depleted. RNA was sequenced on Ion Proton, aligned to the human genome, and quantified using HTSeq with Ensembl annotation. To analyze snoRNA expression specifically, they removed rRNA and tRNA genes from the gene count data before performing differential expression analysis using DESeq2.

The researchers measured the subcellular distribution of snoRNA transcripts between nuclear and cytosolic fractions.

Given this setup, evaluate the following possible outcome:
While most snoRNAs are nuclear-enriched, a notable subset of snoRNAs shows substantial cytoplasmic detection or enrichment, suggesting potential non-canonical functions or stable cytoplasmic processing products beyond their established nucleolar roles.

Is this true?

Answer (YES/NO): NO